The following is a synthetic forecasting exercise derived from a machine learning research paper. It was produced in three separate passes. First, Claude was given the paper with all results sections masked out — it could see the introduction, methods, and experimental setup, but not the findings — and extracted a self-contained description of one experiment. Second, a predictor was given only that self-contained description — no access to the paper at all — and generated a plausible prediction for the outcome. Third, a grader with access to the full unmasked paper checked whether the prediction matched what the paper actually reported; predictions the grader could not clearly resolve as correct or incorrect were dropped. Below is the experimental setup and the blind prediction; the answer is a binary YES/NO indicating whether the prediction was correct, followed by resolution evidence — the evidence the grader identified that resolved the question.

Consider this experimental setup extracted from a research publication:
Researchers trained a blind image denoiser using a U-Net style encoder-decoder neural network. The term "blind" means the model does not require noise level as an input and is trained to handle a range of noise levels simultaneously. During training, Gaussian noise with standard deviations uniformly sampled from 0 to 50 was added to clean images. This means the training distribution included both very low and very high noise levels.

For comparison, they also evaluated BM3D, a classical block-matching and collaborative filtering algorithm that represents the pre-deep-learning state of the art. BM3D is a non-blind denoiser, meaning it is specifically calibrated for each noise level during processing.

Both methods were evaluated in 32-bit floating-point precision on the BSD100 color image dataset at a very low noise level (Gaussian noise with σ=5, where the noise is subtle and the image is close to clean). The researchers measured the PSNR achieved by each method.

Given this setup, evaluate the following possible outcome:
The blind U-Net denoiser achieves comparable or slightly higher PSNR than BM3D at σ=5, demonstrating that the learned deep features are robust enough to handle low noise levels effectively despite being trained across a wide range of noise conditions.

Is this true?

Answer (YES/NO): NO